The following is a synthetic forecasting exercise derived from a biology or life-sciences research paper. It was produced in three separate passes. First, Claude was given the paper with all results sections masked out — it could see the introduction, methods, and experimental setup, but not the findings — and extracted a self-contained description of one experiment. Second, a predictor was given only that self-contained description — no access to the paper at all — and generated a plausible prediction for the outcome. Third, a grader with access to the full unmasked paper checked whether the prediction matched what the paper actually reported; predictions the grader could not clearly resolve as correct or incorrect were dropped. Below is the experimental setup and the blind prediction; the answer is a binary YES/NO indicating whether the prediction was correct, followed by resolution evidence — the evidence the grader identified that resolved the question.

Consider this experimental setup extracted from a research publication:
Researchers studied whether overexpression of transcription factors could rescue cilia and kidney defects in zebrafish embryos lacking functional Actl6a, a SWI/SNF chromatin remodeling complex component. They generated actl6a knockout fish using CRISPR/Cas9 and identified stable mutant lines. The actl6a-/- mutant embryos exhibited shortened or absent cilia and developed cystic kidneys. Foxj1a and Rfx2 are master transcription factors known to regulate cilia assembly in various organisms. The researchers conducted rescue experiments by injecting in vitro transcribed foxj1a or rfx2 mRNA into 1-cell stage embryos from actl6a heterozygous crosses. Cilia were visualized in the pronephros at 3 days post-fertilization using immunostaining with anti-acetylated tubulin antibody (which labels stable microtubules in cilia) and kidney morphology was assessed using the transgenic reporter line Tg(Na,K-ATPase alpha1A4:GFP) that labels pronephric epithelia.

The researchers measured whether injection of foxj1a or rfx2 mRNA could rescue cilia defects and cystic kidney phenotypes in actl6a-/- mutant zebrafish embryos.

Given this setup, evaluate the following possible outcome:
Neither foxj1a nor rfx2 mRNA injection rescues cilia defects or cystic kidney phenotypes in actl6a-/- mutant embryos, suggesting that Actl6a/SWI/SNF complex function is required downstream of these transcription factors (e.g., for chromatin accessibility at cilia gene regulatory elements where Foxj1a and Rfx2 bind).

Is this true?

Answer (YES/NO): NO